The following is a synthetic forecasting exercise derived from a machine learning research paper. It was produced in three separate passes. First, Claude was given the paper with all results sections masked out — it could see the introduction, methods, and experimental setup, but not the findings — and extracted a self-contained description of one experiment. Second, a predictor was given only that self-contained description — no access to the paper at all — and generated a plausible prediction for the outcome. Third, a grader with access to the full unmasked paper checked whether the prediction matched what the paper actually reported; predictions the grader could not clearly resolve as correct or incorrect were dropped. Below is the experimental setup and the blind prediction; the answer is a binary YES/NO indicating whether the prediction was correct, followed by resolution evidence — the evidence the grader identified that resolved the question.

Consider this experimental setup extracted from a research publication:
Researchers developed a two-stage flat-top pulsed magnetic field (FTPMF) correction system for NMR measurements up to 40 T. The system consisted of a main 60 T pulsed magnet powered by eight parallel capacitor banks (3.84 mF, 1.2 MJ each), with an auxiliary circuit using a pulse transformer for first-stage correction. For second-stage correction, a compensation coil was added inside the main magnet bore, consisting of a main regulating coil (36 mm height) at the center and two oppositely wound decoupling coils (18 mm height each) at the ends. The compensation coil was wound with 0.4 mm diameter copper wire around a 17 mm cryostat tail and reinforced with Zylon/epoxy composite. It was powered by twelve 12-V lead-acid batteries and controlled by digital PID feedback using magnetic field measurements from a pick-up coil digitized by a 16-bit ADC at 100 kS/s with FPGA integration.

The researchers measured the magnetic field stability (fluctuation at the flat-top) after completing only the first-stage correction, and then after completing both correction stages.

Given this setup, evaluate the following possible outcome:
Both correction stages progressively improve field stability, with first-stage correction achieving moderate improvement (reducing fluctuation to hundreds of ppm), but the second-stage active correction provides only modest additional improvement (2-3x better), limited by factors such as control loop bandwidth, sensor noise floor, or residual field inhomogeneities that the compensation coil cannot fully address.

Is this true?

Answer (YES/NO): NO